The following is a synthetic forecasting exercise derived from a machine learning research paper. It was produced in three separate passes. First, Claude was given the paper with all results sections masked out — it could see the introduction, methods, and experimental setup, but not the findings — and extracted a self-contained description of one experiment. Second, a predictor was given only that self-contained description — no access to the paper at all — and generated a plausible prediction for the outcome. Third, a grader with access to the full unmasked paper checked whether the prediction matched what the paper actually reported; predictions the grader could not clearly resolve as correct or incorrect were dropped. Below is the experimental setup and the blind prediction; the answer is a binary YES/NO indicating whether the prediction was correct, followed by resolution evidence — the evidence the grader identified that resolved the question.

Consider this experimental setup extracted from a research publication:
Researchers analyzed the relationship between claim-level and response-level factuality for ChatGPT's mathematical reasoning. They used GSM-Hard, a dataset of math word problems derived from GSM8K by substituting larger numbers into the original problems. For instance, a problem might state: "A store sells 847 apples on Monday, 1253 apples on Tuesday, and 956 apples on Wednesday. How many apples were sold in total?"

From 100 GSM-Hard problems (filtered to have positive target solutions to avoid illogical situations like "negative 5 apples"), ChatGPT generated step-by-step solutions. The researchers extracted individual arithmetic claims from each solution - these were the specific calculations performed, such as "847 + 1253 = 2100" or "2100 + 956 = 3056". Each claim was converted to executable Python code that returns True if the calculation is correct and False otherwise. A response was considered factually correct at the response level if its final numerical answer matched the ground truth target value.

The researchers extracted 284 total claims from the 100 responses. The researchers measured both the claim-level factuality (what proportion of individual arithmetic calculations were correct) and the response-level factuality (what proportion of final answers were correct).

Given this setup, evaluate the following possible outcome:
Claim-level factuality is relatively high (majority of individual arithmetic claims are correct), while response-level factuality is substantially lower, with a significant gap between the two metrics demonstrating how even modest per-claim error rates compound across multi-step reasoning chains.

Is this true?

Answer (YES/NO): YES